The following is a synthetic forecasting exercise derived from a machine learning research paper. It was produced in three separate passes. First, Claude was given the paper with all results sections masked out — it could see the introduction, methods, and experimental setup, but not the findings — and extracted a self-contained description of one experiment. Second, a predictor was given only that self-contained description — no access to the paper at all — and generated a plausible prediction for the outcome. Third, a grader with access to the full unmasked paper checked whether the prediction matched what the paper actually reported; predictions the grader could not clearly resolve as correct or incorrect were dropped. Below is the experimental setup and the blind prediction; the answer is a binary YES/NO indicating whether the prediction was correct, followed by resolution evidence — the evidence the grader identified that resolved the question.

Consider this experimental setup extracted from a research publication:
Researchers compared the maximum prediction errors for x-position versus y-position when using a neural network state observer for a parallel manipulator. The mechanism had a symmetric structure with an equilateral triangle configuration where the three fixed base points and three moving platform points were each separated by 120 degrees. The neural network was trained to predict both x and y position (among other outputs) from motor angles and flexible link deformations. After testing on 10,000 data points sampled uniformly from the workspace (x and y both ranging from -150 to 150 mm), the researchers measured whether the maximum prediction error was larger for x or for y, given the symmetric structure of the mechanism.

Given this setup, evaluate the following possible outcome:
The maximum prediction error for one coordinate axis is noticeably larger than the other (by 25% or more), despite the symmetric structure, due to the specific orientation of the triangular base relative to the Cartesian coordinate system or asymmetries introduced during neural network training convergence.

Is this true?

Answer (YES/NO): YES